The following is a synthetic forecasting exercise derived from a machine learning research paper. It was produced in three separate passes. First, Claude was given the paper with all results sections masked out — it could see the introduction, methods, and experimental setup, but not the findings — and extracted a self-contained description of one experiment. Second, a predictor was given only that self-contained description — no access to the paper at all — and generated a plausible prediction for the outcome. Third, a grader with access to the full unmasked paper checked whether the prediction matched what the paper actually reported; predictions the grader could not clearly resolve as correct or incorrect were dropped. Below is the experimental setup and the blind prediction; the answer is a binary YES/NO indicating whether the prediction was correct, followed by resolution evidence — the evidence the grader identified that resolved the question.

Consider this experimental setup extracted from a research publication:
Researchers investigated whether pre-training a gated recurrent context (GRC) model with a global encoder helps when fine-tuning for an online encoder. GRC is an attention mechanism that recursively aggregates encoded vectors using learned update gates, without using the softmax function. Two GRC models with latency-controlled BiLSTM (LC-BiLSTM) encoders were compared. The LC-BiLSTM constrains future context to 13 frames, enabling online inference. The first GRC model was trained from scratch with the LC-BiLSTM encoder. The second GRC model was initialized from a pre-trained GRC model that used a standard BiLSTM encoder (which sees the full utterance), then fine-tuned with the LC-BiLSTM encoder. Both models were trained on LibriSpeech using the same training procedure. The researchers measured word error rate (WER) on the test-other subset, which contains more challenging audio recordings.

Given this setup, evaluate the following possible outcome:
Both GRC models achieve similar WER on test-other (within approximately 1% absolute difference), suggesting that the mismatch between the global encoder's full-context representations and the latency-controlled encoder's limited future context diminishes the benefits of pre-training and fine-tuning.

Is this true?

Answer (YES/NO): NO